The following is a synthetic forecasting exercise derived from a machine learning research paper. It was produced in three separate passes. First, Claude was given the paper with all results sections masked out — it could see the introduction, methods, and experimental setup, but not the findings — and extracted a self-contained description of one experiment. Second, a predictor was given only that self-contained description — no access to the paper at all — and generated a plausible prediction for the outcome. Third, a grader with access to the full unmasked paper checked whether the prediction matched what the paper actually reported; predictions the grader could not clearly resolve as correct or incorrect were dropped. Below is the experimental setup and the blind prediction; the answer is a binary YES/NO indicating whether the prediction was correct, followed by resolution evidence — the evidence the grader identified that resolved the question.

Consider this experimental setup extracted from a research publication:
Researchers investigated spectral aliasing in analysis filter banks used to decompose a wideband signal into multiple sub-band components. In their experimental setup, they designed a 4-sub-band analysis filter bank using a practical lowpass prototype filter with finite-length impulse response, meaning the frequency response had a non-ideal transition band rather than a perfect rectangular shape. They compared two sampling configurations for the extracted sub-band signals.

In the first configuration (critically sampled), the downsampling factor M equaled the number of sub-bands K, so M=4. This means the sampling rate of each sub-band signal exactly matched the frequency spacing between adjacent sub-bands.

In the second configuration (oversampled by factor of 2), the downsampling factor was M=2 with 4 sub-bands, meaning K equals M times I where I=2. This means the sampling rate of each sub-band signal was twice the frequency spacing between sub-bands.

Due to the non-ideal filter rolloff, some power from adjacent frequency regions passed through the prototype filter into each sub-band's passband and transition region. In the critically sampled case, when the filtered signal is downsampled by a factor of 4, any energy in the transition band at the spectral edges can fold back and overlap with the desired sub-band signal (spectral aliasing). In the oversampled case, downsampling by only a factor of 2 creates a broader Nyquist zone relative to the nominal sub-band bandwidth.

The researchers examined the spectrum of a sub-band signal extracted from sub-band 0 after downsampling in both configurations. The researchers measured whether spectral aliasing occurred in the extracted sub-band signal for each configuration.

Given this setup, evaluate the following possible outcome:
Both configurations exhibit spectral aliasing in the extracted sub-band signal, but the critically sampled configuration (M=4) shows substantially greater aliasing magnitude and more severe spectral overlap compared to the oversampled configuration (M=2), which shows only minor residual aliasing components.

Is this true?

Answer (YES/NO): NO